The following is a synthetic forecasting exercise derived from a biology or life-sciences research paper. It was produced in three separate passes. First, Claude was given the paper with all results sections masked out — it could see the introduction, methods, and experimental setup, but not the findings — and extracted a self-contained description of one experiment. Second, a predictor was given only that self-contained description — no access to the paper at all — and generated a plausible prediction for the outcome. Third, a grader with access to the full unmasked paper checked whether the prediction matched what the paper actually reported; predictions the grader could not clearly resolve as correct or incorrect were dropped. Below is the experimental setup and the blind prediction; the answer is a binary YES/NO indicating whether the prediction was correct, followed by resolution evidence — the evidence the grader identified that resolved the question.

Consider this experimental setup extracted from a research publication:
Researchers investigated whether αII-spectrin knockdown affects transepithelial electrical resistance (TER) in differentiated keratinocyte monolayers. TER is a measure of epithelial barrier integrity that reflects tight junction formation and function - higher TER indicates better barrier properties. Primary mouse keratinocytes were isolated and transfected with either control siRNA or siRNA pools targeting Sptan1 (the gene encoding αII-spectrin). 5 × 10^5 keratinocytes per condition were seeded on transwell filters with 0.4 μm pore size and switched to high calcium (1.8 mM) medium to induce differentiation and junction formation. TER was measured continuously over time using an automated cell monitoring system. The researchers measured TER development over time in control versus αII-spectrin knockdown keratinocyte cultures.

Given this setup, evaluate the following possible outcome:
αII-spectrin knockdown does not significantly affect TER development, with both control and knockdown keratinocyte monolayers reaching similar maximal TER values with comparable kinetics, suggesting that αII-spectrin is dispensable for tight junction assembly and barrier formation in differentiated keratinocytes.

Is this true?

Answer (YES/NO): NO